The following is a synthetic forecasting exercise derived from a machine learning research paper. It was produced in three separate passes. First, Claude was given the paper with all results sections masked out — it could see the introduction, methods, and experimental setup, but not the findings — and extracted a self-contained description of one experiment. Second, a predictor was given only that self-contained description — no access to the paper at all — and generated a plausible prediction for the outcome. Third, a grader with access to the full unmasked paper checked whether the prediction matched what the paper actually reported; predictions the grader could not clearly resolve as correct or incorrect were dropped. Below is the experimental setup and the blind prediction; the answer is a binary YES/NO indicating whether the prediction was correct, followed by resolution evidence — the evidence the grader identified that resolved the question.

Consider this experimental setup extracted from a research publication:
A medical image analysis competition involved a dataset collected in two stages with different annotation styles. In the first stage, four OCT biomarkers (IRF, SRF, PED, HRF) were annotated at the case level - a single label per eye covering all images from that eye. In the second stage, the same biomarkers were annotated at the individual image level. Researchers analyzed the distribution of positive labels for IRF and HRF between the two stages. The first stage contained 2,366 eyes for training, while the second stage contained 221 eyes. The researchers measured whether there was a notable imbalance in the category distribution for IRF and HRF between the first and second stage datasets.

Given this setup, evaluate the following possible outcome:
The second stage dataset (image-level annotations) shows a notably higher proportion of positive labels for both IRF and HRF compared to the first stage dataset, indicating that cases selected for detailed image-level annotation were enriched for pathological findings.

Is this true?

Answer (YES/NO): YES